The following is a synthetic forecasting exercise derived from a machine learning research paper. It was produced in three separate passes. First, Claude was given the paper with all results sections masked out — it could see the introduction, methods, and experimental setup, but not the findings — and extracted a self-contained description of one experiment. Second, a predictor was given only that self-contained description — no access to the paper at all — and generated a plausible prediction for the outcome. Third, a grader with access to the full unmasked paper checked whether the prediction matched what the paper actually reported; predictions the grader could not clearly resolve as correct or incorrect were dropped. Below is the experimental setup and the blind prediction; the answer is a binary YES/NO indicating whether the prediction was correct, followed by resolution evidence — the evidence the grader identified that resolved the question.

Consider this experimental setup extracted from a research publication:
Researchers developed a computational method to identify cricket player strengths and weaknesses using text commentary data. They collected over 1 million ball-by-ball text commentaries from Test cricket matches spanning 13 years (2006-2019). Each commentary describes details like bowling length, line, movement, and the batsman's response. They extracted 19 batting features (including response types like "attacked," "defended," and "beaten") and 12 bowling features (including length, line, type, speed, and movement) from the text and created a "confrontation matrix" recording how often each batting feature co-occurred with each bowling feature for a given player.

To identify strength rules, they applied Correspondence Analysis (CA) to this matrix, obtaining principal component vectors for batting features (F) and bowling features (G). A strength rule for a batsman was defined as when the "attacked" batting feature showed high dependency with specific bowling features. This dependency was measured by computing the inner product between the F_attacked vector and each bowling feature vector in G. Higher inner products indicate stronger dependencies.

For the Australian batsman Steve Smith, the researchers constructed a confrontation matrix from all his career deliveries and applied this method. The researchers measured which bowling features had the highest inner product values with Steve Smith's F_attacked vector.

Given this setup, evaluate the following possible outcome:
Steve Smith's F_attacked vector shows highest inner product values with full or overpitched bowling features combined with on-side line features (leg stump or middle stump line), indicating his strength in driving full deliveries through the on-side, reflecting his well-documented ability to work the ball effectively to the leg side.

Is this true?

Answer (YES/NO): NO